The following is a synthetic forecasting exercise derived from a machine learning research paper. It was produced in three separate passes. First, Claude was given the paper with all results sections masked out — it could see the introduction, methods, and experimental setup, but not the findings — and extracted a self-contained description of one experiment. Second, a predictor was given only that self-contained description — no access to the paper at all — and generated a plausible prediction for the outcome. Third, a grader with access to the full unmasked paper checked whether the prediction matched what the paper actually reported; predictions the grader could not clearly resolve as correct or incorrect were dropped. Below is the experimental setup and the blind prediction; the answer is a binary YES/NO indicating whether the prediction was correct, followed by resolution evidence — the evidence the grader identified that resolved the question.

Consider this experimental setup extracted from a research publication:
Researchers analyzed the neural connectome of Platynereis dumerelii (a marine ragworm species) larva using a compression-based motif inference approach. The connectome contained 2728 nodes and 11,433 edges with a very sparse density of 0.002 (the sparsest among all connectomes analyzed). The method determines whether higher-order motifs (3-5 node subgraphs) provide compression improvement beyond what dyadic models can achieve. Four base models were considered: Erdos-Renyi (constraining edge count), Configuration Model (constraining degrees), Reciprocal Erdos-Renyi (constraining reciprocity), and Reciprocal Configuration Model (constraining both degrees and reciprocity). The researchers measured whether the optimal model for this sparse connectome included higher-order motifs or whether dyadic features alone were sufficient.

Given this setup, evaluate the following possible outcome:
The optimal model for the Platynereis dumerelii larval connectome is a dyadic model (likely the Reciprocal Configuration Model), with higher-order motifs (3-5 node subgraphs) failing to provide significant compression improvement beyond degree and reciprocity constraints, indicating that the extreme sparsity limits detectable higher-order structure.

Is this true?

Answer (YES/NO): NO